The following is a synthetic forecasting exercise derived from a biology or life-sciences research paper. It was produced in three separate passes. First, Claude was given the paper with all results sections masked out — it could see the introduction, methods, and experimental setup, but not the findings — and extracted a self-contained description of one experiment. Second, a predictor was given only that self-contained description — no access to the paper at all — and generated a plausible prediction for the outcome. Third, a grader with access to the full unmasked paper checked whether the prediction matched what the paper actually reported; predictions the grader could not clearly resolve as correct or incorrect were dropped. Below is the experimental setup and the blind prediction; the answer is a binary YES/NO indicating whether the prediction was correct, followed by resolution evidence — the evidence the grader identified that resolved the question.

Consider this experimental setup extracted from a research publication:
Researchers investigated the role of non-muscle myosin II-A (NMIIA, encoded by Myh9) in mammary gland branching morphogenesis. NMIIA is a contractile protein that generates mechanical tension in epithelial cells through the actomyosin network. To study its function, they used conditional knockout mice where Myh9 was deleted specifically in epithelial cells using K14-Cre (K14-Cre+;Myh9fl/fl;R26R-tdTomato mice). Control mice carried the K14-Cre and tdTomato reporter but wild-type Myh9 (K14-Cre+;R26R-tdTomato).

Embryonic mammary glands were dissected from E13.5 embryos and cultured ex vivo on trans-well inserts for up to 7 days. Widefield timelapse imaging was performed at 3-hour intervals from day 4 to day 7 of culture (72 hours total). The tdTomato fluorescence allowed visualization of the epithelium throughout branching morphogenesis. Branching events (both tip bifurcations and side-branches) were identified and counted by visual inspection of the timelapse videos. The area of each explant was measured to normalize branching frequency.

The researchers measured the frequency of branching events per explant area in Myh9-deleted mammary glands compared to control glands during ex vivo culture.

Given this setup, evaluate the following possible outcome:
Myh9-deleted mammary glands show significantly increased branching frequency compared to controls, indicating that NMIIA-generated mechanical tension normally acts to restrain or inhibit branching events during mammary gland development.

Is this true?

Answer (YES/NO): YES